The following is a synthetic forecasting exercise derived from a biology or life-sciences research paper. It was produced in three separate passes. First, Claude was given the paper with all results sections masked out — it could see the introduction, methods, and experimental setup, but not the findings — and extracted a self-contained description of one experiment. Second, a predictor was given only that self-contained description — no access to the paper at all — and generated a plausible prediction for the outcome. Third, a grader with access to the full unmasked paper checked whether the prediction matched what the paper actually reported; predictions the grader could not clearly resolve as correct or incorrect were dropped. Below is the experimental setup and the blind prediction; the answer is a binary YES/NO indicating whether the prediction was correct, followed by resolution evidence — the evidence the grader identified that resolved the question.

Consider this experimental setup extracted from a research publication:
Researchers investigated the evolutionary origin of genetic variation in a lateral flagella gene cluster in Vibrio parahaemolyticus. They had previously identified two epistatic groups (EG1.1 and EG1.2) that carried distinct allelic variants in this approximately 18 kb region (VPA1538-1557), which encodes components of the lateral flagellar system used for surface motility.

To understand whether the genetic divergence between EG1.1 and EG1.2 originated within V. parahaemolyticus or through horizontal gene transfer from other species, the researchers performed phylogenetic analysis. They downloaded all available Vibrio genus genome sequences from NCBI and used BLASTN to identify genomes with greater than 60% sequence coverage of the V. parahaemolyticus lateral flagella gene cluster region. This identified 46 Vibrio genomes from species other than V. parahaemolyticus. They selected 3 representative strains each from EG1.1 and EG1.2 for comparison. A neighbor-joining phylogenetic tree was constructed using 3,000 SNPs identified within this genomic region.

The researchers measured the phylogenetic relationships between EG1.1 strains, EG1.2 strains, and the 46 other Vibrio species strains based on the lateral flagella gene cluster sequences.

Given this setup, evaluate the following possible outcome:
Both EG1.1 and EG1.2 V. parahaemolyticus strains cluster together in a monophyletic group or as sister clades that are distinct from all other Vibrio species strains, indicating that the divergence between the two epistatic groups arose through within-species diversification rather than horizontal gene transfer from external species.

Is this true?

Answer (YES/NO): YES